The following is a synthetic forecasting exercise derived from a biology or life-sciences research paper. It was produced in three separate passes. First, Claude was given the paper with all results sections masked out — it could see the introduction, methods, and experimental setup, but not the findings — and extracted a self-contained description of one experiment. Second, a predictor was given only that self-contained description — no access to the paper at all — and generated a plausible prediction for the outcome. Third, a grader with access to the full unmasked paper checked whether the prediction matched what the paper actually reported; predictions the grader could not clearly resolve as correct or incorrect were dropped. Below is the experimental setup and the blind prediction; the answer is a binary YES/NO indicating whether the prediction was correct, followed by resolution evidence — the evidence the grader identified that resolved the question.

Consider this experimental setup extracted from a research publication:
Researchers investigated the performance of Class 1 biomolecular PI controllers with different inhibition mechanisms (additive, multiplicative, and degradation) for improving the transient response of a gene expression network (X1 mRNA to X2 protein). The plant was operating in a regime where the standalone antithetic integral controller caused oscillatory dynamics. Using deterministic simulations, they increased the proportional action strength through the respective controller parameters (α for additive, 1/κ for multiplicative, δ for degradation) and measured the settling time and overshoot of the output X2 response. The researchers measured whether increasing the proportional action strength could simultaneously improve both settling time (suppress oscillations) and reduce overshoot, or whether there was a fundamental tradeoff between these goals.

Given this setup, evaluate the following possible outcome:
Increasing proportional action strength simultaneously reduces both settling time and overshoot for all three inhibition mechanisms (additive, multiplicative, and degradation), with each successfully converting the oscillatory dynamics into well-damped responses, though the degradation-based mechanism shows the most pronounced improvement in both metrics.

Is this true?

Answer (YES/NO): NO